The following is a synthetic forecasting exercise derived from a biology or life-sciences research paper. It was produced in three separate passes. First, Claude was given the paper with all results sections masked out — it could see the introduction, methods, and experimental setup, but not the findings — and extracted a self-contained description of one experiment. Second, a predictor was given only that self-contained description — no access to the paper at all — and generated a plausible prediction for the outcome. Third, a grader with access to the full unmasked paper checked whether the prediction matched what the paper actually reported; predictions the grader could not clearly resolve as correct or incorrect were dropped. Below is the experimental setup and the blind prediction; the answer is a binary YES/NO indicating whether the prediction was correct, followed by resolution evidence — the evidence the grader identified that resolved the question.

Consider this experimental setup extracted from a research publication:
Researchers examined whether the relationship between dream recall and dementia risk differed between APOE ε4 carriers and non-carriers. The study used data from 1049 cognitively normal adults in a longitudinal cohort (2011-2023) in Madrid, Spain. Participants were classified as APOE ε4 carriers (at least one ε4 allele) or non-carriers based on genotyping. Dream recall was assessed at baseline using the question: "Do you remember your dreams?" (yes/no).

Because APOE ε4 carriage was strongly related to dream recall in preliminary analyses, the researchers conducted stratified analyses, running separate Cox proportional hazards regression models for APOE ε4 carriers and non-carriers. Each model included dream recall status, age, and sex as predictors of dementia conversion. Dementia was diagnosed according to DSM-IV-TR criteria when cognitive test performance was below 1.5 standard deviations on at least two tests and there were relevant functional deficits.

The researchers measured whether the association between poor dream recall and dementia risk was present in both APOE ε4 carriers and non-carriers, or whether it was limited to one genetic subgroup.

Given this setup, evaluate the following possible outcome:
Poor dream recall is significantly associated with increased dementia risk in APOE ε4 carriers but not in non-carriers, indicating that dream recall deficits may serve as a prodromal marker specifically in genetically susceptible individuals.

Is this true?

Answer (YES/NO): YES